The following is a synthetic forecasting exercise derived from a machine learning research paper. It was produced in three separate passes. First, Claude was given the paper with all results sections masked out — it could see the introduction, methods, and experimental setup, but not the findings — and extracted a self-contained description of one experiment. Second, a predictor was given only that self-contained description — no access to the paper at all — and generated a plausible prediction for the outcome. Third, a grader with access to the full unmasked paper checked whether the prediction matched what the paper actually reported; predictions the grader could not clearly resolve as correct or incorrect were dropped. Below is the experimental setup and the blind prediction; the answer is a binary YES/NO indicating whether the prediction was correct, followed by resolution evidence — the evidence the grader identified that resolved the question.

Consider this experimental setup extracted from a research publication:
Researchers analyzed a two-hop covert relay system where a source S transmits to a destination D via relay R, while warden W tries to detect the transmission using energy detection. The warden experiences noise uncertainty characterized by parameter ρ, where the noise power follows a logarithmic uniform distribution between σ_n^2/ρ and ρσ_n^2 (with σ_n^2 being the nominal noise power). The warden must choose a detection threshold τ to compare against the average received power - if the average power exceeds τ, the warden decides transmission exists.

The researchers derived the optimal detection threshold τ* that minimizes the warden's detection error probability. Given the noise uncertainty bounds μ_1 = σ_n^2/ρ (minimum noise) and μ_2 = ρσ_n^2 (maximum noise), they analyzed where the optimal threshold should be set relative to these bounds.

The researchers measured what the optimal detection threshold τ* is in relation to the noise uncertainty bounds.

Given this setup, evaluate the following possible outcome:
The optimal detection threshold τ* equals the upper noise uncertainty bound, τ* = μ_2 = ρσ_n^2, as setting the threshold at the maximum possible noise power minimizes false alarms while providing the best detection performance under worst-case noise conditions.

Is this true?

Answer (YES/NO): YES